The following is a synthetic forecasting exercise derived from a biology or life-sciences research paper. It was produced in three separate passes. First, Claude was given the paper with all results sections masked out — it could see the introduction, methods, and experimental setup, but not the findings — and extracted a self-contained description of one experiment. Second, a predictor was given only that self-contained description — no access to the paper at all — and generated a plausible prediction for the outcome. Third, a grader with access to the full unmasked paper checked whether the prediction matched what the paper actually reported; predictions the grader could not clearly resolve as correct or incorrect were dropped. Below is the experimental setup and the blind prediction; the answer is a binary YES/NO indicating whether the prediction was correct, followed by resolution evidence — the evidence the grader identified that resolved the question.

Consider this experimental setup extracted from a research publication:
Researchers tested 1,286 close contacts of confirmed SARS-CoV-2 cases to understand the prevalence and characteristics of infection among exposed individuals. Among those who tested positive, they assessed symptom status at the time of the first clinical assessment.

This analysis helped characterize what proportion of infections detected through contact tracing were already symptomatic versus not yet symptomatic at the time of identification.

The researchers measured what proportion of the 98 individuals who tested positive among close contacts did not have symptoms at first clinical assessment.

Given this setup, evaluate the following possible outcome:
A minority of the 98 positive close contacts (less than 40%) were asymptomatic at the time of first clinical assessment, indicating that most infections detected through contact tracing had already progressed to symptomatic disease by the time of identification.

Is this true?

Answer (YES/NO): YES